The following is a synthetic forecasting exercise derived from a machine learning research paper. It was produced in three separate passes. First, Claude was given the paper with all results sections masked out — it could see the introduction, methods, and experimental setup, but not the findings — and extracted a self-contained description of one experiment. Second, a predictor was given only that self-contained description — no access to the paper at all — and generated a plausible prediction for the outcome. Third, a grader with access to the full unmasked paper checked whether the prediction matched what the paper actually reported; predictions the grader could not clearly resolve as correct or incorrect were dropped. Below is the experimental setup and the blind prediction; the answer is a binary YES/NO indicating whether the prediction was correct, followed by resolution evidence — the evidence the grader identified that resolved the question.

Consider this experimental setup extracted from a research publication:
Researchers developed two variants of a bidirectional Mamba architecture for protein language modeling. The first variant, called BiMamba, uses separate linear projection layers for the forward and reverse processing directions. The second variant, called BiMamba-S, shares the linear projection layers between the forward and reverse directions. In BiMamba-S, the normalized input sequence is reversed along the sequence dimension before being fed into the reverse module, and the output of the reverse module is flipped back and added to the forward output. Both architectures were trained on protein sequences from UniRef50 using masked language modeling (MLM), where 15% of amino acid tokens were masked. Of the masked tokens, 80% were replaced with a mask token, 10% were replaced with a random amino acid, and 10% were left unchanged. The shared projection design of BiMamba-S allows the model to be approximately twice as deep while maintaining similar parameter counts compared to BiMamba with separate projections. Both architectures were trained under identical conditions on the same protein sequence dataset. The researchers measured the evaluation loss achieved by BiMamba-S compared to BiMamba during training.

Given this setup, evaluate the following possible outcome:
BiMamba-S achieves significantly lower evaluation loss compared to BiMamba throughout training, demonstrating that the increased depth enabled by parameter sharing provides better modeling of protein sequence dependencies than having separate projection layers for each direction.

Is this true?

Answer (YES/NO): YES